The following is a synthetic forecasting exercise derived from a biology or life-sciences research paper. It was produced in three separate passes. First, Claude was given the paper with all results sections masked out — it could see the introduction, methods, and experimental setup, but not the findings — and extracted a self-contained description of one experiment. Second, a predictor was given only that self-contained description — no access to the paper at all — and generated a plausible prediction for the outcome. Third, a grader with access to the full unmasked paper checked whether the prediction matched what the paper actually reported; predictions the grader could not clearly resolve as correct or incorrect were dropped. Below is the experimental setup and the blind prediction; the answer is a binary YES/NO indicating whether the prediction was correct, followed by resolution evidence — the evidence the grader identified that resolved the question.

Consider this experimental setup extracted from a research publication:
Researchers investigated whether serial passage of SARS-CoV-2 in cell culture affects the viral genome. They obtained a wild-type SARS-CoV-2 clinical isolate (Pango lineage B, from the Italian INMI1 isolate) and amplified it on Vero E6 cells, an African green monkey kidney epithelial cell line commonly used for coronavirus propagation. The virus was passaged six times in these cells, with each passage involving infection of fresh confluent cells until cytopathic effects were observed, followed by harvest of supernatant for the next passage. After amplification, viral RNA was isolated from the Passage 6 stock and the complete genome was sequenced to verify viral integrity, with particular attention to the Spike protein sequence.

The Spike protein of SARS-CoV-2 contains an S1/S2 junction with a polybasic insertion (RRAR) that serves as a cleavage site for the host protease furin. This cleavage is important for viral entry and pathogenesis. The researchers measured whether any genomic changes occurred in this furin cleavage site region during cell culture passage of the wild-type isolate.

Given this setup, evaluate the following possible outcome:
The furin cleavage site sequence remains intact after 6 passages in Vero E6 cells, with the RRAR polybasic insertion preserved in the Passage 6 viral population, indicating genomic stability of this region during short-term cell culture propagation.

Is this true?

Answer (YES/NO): NO